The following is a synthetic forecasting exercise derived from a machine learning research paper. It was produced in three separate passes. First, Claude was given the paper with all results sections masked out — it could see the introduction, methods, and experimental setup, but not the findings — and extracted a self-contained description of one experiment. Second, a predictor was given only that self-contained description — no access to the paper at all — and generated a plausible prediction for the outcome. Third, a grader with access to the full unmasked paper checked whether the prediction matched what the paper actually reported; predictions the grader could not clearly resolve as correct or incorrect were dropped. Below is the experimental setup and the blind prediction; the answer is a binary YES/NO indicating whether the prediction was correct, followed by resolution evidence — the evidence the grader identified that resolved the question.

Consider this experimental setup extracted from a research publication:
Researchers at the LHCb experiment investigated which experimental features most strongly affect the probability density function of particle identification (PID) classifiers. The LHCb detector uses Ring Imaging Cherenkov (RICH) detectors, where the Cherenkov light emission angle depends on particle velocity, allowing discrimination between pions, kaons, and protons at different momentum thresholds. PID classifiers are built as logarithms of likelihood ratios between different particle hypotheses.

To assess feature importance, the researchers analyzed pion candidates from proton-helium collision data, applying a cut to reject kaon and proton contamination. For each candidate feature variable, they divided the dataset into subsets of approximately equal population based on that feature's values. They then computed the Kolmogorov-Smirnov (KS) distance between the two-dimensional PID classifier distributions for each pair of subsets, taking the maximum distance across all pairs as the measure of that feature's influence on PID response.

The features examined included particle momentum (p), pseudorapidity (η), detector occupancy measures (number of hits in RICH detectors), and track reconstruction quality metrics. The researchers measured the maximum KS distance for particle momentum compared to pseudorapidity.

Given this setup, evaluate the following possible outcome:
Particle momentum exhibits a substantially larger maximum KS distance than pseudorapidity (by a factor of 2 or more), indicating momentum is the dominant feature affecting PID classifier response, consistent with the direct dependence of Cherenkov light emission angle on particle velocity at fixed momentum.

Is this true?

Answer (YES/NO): NO